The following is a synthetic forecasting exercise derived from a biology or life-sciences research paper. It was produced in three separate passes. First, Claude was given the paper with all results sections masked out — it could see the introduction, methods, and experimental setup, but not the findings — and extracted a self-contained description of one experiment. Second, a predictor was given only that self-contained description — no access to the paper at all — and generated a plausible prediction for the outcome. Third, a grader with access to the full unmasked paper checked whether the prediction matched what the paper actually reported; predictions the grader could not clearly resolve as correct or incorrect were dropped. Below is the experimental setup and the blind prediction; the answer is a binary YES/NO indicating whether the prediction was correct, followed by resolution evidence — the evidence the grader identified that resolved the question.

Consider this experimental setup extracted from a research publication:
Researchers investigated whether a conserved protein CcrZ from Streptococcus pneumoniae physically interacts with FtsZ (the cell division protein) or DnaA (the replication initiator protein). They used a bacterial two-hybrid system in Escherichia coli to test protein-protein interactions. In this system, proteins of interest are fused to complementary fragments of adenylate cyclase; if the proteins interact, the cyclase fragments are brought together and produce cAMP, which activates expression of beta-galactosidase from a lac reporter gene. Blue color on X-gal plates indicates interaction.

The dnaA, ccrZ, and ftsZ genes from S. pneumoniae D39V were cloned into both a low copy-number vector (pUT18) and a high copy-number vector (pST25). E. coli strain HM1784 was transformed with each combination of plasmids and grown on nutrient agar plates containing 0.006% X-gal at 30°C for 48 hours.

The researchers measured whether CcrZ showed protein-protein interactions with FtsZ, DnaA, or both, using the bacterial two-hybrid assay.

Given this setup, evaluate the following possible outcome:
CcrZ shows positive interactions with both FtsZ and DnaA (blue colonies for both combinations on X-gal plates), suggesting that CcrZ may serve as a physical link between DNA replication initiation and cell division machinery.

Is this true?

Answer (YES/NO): NO